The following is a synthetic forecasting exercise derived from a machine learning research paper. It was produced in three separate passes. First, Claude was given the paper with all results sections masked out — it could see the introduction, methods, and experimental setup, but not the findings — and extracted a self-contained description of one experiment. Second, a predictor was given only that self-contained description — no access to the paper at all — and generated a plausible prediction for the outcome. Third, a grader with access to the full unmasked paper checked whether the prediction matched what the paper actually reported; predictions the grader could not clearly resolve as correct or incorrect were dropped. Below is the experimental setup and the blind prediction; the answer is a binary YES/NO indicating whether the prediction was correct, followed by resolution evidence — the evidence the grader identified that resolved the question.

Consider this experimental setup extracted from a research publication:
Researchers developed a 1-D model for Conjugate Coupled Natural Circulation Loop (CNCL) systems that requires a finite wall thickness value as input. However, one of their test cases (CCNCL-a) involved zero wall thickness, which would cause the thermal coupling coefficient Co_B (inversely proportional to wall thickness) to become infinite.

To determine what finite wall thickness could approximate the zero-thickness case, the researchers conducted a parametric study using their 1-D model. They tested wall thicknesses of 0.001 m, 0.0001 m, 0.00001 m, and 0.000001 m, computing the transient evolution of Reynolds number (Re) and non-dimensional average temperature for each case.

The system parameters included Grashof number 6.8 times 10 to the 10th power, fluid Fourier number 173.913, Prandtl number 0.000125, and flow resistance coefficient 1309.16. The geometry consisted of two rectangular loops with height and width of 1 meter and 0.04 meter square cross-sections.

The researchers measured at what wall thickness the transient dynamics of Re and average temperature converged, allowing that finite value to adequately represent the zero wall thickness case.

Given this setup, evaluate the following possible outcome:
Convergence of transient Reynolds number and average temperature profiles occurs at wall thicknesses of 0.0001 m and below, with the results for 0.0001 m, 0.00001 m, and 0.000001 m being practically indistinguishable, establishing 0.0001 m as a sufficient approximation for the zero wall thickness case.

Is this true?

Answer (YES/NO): NO